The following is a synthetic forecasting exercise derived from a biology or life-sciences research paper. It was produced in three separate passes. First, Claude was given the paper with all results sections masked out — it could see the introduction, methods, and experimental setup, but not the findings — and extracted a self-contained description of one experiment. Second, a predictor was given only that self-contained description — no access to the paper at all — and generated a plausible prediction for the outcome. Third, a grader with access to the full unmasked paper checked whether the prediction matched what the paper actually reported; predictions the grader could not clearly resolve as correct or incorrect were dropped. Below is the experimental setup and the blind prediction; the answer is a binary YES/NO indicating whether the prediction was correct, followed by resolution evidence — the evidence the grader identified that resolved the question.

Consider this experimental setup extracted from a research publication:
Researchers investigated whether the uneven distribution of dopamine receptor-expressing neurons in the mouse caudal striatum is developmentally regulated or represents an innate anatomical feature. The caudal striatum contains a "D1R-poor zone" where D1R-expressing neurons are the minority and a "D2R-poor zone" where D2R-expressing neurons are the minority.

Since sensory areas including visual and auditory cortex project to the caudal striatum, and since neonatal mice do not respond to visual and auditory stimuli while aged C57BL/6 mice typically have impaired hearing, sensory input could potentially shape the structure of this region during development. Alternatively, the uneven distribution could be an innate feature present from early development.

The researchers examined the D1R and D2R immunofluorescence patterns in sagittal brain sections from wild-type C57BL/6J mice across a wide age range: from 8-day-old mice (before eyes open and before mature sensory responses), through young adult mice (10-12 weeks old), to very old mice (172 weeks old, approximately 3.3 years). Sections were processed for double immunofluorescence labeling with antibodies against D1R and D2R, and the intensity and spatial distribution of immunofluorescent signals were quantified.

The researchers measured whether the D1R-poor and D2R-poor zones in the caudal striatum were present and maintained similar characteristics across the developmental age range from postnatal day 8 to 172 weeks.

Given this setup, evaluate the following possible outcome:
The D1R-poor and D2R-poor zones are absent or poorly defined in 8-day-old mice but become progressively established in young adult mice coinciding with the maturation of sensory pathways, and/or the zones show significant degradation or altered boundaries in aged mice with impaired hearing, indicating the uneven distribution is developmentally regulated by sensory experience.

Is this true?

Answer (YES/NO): NO